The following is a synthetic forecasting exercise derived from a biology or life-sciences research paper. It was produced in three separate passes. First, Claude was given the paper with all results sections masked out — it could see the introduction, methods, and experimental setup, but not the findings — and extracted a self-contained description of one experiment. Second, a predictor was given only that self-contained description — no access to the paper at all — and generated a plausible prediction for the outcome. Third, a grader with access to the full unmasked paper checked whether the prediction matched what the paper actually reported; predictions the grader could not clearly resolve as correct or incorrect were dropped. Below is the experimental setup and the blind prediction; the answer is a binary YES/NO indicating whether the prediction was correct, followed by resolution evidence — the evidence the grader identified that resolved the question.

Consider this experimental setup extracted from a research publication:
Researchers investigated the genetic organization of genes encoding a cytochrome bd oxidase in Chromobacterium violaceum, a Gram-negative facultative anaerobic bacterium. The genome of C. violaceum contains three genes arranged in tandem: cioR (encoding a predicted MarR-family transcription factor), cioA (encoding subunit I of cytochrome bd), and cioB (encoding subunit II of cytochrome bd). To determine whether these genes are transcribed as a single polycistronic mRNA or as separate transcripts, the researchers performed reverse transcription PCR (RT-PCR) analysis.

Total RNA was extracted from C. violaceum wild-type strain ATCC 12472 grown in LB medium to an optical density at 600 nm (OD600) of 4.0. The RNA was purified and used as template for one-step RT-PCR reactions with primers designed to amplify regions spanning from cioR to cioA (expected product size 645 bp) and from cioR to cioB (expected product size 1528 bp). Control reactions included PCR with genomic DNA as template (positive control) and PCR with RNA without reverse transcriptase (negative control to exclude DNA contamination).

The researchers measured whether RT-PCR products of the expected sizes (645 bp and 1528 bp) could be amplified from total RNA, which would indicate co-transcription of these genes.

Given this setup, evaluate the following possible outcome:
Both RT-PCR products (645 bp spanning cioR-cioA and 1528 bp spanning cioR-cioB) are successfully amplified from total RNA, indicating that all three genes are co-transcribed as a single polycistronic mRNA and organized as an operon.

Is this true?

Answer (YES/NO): YES